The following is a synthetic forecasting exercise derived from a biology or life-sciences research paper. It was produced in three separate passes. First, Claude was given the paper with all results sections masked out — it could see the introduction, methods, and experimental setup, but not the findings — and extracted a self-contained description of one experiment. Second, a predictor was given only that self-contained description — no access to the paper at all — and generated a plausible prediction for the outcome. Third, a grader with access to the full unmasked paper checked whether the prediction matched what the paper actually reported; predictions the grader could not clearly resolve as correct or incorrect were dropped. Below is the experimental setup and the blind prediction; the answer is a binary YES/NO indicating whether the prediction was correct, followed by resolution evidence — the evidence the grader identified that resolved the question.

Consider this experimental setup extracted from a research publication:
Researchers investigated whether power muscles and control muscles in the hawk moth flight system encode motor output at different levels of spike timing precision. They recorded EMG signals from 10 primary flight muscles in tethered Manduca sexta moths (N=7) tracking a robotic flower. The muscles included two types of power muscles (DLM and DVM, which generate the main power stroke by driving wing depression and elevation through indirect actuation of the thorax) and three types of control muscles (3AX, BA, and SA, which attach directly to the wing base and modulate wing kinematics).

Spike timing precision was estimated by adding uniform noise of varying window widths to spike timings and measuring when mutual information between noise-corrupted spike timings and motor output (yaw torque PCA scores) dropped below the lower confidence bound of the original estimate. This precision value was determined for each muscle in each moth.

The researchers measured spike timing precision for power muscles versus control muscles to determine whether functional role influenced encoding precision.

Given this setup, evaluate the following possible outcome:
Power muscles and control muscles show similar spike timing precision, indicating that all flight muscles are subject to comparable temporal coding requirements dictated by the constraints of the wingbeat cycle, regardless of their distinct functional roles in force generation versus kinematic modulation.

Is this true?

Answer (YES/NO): NO